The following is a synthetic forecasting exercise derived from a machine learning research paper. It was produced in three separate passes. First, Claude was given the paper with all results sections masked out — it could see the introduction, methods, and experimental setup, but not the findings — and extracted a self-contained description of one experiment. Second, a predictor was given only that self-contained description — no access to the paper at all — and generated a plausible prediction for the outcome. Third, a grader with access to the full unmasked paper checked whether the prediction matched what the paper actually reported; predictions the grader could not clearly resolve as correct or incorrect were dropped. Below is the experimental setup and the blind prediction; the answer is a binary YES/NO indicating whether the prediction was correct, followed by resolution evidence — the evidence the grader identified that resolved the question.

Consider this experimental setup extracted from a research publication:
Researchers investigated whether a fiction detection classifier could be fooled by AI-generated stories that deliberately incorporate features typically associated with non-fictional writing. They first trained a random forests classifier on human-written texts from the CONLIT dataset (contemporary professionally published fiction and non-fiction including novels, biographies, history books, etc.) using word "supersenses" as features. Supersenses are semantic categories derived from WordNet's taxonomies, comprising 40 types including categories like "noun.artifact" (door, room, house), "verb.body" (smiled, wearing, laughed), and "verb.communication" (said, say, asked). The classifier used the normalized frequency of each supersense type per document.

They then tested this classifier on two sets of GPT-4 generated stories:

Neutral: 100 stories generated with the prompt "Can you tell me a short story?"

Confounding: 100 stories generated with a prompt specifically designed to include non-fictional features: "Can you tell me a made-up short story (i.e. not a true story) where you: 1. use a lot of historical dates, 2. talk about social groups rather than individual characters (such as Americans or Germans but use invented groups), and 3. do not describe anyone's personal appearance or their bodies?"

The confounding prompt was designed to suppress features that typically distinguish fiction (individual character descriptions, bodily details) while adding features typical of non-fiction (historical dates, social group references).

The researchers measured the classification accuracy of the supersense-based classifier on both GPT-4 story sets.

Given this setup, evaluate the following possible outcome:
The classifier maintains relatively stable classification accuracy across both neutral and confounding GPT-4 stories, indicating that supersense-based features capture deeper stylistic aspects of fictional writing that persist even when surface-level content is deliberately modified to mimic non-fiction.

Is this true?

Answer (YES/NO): NO